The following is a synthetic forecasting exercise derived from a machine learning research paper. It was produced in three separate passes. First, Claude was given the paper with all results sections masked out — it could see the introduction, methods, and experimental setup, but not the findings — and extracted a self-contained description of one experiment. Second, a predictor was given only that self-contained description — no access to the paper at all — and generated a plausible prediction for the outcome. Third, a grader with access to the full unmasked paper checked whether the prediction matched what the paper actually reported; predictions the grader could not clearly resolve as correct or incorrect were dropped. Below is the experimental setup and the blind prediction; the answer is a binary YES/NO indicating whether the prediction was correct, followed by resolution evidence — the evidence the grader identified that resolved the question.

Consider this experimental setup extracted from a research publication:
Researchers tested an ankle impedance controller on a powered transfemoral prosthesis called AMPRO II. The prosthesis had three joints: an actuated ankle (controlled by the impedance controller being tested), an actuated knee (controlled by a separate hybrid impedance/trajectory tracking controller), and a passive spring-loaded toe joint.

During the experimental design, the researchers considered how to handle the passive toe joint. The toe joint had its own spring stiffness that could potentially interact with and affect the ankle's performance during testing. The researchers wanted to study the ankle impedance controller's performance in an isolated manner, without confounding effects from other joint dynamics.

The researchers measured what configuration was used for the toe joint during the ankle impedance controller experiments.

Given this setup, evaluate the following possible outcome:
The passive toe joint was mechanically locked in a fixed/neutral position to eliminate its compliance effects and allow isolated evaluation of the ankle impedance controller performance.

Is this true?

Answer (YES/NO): YES